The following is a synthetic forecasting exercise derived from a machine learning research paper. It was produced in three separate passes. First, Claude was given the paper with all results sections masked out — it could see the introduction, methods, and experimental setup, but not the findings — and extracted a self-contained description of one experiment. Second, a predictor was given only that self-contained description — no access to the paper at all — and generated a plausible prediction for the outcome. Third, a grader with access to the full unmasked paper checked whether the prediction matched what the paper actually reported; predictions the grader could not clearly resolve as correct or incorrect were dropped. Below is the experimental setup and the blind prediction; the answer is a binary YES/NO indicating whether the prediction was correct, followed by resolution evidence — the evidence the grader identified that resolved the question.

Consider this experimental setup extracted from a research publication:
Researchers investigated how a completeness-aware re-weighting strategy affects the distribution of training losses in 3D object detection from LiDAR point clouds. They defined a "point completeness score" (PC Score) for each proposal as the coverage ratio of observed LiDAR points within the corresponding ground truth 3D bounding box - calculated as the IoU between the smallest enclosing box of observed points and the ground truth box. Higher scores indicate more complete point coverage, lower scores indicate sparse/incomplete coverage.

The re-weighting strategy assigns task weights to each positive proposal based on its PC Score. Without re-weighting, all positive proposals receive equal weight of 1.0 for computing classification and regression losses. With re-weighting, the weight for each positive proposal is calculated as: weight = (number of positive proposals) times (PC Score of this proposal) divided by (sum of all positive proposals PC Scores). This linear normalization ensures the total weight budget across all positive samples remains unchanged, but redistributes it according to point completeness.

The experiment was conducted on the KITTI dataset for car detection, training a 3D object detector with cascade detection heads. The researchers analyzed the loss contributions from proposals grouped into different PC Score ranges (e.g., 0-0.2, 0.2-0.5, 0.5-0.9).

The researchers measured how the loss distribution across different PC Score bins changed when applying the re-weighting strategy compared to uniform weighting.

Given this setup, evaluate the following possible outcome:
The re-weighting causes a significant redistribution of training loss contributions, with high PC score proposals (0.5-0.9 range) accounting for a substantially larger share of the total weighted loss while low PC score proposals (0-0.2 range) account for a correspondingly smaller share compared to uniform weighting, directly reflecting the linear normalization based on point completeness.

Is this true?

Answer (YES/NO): NO